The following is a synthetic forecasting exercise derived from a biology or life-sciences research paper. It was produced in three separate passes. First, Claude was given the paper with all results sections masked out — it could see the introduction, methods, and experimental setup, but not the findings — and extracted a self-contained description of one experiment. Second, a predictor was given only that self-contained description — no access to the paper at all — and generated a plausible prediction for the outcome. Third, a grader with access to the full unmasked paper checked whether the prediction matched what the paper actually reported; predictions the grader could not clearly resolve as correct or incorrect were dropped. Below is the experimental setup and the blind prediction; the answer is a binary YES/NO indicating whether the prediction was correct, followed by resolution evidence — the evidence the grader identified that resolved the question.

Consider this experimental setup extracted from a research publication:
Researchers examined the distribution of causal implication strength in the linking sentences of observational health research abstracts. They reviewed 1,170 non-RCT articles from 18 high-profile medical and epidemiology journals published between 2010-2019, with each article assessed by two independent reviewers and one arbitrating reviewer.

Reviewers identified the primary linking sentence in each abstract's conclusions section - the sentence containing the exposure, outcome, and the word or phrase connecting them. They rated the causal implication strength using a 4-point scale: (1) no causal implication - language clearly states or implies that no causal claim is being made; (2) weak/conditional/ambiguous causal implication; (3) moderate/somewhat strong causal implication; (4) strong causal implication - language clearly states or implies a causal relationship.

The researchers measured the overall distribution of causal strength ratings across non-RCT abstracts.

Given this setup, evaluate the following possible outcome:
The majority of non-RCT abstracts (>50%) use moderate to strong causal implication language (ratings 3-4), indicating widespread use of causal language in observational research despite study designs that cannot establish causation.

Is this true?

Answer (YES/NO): YES